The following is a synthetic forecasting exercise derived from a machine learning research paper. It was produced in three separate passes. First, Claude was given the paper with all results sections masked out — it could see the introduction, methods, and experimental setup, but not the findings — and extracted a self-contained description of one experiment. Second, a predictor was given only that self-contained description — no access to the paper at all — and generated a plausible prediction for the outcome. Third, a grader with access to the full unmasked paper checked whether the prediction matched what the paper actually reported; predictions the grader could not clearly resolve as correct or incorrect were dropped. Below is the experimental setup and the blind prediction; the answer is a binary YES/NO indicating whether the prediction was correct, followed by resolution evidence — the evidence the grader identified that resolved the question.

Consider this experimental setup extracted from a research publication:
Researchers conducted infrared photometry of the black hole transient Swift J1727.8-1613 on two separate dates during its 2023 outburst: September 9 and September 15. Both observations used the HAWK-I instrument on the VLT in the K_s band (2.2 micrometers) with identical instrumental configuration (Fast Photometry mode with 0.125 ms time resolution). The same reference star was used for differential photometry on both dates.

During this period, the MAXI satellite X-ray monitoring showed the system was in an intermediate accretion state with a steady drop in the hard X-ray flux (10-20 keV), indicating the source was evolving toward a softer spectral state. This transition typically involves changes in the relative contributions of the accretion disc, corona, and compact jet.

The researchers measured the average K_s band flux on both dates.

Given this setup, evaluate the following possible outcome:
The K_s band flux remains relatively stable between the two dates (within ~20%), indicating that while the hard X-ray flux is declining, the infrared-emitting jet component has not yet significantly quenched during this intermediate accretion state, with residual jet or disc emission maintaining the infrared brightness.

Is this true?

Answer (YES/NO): YES